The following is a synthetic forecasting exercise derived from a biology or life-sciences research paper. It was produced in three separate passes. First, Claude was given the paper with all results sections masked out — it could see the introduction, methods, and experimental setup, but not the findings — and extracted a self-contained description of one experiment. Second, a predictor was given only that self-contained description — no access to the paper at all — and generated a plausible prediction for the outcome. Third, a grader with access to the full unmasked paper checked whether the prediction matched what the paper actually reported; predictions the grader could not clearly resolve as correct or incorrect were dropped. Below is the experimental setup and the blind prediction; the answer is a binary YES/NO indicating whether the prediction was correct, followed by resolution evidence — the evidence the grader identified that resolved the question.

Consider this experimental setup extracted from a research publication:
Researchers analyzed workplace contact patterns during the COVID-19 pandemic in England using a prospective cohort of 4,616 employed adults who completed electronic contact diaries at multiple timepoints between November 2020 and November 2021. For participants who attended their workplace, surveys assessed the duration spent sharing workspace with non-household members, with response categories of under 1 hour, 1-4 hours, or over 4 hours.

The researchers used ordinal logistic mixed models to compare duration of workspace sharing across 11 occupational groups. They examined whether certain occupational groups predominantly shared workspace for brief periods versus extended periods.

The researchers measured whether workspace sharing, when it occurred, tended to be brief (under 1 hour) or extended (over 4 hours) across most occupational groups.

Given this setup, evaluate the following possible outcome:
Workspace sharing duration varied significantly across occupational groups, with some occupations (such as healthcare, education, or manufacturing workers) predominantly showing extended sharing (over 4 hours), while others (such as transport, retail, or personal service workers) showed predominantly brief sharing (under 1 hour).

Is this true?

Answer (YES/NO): NO